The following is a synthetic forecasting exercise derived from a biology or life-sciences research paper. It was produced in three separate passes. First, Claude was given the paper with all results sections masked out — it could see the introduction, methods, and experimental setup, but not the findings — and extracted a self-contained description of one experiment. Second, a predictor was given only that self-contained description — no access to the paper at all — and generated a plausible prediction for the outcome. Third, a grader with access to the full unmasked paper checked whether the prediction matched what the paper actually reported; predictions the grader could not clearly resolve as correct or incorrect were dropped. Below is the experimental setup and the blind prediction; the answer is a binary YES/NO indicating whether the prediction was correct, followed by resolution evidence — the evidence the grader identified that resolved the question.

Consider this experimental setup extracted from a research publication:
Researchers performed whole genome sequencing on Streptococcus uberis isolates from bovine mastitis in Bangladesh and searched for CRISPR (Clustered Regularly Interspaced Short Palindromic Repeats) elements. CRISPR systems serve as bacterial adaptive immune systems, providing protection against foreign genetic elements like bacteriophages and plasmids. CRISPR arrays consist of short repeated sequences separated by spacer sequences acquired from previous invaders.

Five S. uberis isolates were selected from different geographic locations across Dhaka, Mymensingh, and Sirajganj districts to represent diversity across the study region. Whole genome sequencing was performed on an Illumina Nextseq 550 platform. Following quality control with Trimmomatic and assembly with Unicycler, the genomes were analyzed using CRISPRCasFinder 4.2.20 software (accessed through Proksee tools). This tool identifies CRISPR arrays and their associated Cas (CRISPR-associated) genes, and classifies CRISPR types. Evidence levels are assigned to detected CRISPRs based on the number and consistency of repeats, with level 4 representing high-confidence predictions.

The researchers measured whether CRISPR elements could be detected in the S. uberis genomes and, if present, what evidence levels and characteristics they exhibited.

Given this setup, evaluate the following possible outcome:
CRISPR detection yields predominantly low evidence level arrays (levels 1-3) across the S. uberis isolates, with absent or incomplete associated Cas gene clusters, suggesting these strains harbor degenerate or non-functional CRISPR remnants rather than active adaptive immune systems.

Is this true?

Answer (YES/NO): NO